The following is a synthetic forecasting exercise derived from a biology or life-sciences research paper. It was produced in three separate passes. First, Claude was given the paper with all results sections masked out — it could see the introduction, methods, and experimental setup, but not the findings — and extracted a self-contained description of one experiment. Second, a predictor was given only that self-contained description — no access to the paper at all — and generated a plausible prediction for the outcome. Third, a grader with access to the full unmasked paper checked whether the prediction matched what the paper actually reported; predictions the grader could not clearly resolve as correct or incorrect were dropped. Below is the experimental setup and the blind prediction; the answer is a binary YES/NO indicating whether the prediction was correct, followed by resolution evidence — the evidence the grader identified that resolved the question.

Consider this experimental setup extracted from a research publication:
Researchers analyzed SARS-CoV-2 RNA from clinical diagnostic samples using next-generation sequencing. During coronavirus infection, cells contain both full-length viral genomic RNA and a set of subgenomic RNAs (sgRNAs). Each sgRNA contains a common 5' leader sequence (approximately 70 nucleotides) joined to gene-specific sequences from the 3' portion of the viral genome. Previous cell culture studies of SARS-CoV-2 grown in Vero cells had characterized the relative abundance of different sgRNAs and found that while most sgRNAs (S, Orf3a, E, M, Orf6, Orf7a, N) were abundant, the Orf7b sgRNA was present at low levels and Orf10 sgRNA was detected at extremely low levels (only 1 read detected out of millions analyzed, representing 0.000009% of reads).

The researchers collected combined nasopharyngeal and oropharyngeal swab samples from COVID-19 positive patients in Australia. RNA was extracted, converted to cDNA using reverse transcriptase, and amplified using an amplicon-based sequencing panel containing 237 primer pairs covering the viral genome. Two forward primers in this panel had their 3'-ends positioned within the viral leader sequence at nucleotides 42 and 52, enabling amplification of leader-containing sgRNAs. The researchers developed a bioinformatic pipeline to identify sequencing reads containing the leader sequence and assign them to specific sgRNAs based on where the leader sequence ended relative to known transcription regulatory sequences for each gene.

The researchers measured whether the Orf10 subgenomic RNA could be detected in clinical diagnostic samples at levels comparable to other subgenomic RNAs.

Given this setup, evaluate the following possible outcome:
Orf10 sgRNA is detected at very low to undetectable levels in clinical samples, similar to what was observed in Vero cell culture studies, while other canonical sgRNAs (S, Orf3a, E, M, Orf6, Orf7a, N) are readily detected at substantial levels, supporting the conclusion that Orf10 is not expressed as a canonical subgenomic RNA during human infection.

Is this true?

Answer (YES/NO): YES